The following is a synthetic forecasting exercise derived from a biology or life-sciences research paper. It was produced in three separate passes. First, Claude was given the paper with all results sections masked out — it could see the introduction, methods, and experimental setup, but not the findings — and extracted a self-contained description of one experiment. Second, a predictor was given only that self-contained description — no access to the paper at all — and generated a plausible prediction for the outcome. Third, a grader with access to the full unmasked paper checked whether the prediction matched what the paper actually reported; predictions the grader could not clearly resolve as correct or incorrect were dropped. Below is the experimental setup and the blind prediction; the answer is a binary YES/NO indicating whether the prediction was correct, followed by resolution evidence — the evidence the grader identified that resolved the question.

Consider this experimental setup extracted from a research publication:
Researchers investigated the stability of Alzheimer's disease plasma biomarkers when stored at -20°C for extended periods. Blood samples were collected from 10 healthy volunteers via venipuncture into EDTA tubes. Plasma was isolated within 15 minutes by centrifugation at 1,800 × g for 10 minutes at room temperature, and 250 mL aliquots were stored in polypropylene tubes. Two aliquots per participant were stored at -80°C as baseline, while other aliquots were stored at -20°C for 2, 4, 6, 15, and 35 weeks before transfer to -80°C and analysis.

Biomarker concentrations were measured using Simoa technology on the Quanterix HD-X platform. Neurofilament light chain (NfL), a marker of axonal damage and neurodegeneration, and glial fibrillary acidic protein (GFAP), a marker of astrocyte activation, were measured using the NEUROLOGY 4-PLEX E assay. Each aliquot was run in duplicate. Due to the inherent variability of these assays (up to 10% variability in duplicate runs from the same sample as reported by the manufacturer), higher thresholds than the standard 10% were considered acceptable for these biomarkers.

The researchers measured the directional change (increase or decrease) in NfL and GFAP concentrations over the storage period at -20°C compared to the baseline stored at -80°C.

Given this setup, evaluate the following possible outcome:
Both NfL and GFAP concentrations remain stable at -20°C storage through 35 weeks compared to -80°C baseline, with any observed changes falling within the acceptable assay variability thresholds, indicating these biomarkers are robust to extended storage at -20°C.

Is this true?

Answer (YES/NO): NO